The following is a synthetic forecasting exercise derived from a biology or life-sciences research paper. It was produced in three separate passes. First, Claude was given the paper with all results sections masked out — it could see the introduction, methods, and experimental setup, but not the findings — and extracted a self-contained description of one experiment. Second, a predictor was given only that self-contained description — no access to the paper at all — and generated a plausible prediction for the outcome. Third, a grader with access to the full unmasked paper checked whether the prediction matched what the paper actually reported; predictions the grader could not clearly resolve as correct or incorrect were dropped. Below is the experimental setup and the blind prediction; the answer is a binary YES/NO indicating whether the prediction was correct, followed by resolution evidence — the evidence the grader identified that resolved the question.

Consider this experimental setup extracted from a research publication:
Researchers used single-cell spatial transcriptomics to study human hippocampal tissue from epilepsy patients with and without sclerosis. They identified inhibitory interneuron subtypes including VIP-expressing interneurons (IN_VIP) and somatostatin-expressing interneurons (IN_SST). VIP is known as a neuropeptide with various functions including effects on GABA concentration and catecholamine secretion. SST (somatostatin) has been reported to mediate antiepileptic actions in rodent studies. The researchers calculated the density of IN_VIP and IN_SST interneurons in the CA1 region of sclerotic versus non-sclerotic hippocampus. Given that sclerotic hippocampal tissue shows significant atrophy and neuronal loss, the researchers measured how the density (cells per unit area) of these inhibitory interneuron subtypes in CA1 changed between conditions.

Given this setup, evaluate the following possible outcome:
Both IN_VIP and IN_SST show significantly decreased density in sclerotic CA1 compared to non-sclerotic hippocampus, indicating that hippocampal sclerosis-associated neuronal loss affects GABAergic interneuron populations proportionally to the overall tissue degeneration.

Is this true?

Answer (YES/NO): NO